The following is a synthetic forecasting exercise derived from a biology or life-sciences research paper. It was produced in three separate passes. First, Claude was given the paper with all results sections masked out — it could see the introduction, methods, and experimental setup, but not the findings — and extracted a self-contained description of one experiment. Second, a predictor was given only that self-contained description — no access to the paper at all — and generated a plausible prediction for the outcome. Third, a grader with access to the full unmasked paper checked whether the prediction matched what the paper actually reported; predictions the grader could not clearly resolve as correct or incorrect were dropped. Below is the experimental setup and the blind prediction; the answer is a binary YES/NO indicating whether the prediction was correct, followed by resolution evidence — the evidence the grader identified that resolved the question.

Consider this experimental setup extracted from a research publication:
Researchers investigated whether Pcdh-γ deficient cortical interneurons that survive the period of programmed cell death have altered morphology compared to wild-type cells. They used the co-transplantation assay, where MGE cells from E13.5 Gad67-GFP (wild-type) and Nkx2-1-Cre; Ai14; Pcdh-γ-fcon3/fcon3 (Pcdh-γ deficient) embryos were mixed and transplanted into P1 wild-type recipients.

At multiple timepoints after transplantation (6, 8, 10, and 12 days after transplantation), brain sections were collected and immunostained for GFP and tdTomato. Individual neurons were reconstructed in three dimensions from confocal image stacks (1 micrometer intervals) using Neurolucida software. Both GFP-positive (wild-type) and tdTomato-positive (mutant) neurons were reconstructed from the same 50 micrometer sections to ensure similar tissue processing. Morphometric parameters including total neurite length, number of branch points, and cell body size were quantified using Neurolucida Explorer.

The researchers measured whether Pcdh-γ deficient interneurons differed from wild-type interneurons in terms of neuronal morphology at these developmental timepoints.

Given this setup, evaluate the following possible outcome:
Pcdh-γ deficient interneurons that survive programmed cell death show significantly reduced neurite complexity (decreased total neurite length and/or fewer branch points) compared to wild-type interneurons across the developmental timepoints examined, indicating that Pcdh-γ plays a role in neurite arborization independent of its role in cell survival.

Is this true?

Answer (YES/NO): NO